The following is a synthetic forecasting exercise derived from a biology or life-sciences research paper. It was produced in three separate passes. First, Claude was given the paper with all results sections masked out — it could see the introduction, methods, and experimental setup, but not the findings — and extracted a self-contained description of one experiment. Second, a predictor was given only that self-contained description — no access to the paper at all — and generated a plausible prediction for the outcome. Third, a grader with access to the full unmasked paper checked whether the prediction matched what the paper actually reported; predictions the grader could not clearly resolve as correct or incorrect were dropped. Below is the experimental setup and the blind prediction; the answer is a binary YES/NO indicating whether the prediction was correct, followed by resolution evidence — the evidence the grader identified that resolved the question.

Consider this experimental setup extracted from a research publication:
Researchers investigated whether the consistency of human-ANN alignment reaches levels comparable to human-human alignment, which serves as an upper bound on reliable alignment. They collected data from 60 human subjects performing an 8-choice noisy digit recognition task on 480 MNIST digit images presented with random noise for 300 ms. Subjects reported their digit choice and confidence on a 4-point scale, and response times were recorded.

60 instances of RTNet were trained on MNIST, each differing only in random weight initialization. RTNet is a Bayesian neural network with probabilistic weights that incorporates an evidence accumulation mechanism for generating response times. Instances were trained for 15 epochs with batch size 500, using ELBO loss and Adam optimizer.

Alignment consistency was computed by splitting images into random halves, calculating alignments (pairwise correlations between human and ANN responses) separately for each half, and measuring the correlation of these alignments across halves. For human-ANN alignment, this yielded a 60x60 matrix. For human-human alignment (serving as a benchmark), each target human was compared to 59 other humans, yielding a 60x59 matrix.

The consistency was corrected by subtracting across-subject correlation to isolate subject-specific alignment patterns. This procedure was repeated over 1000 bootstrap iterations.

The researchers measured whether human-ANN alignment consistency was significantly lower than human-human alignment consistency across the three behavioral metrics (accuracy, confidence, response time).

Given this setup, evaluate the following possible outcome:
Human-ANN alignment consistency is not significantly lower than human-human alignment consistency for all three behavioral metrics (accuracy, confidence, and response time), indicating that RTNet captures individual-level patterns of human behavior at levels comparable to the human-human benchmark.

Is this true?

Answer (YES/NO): YES